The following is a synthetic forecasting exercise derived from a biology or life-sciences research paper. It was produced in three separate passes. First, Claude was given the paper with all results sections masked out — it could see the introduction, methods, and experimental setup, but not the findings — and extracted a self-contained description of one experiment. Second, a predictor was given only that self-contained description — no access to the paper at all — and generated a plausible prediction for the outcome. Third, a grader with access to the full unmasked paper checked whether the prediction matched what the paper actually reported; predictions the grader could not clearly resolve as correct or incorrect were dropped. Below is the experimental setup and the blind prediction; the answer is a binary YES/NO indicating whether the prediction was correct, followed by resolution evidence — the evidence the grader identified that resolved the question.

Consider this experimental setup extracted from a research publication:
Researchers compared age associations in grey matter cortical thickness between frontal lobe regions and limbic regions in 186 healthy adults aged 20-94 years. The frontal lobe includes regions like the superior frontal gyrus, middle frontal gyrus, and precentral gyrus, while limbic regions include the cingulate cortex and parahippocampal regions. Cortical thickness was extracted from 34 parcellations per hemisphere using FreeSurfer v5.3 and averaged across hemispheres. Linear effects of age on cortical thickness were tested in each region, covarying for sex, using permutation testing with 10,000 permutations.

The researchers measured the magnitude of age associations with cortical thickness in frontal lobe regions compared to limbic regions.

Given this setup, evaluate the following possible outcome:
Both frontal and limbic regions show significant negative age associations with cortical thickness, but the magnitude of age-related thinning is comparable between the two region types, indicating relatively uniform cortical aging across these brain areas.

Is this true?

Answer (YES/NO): NO